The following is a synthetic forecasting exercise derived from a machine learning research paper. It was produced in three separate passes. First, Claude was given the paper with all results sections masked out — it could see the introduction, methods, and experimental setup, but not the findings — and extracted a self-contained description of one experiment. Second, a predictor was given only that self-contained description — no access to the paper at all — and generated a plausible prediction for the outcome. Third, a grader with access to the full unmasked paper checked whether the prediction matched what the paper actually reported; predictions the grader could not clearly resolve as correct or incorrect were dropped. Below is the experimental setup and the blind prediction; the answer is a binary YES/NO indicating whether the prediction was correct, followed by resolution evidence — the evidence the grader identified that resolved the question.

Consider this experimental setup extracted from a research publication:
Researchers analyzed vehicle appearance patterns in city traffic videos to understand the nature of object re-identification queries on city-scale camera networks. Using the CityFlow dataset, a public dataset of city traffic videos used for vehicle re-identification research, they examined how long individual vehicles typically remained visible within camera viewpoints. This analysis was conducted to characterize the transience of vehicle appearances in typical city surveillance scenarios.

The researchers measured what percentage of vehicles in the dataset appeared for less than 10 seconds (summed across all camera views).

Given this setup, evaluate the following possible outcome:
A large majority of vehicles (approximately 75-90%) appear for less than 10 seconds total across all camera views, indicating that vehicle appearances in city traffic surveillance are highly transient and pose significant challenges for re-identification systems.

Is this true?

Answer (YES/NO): NO